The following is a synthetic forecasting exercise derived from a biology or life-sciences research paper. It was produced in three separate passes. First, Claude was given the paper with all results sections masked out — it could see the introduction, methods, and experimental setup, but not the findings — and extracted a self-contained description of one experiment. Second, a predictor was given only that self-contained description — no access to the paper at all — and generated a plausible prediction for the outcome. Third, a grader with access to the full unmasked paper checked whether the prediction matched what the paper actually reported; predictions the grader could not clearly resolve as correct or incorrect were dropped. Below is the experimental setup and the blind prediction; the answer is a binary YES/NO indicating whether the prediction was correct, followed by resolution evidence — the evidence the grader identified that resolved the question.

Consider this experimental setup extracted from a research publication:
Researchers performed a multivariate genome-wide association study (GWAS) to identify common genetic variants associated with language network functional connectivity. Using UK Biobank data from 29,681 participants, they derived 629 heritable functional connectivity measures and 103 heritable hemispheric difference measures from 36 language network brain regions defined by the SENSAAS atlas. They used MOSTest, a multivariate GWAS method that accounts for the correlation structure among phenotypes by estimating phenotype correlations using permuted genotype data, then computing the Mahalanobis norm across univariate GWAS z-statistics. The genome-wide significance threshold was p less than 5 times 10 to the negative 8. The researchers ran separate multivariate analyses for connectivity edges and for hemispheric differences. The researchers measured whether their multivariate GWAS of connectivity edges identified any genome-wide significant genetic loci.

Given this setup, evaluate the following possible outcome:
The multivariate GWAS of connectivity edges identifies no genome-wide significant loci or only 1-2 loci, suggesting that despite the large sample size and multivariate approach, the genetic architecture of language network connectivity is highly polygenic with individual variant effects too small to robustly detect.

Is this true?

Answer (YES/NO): NO